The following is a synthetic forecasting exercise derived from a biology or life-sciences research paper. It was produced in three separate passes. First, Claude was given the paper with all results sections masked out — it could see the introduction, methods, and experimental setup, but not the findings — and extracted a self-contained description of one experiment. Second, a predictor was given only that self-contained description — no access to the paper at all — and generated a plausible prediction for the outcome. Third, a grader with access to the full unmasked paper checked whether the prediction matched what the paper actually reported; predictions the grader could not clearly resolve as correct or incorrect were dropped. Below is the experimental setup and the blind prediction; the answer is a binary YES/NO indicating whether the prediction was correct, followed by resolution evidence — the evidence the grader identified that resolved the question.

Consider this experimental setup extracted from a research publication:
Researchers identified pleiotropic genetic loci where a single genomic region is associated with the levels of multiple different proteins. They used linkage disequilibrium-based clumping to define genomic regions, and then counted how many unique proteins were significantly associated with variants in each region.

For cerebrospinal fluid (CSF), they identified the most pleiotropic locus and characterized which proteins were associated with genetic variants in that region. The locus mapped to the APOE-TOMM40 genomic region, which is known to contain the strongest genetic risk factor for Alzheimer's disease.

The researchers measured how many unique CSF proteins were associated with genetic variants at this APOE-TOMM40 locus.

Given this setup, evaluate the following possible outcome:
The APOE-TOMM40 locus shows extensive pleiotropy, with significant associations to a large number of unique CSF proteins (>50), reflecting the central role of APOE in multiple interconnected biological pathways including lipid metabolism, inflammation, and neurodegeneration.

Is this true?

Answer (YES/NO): NO